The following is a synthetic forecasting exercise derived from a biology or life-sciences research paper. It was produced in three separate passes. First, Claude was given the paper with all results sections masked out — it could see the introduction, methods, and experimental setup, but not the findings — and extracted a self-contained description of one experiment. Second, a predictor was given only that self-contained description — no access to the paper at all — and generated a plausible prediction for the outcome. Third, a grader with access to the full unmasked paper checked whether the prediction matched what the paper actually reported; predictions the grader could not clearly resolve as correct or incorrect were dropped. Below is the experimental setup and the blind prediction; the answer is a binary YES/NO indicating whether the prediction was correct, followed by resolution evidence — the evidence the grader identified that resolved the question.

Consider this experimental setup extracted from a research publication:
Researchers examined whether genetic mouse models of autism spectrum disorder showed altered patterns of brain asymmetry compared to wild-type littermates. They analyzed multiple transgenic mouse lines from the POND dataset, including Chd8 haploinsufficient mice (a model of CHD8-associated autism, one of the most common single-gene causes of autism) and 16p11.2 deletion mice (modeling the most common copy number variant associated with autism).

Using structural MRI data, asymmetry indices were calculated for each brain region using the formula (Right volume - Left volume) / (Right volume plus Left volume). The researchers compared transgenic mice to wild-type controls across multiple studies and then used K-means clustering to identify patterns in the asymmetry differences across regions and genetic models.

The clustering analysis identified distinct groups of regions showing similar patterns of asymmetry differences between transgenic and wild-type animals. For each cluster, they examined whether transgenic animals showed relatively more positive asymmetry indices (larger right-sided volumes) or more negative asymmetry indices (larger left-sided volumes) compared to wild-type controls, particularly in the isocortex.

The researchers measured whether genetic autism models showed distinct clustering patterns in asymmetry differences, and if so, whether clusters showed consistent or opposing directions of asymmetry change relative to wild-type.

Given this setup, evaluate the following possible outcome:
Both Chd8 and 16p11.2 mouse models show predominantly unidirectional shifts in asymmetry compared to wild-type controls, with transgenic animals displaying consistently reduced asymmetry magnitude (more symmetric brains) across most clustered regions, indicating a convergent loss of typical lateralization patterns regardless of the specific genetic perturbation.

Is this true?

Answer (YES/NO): NO